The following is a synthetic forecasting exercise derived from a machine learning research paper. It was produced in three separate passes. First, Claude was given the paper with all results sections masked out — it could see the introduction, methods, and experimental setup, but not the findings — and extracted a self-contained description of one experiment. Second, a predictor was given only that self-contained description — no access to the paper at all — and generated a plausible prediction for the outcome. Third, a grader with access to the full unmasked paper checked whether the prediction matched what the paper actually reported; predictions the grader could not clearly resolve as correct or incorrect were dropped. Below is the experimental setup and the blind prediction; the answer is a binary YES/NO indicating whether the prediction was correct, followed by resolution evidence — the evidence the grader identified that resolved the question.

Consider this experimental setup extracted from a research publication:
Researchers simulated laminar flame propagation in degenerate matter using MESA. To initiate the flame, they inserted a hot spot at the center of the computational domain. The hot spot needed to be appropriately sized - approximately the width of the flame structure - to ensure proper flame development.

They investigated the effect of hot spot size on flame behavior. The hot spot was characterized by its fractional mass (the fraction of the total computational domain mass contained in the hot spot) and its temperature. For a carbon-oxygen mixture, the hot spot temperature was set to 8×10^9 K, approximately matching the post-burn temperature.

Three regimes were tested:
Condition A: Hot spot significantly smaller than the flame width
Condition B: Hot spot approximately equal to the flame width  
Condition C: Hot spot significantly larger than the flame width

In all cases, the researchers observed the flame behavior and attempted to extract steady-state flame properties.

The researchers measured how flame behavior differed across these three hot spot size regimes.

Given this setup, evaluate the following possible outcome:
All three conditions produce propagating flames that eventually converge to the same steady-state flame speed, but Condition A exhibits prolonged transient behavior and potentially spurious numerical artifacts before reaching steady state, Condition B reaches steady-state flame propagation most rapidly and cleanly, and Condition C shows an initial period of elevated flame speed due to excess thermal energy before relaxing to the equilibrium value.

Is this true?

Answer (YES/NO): NO